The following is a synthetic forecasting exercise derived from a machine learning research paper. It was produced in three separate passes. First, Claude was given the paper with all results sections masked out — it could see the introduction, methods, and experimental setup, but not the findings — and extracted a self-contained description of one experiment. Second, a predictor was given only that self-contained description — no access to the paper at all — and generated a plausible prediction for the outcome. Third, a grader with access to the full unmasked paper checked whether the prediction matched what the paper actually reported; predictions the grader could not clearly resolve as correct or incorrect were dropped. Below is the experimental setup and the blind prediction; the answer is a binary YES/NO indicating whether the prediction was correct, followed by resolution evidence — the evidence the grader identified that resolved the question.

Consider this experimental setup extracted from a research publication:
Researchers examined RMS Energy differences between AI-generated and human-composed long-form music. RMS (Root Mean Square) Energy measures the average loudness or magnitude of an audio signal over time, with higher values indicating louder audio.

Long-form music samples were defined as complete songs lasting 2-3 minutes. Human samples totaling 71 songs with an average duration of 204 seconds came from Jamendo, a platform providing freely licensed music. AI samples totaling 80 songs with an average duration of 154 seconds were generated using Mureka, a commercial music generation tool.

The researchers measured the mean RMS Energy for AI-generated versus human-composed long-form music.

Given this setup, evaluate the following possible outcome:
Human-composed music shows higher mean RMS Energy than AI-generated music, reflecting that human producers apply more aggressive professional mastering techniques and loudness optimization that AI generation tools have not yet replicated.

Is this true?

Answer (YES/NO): YES